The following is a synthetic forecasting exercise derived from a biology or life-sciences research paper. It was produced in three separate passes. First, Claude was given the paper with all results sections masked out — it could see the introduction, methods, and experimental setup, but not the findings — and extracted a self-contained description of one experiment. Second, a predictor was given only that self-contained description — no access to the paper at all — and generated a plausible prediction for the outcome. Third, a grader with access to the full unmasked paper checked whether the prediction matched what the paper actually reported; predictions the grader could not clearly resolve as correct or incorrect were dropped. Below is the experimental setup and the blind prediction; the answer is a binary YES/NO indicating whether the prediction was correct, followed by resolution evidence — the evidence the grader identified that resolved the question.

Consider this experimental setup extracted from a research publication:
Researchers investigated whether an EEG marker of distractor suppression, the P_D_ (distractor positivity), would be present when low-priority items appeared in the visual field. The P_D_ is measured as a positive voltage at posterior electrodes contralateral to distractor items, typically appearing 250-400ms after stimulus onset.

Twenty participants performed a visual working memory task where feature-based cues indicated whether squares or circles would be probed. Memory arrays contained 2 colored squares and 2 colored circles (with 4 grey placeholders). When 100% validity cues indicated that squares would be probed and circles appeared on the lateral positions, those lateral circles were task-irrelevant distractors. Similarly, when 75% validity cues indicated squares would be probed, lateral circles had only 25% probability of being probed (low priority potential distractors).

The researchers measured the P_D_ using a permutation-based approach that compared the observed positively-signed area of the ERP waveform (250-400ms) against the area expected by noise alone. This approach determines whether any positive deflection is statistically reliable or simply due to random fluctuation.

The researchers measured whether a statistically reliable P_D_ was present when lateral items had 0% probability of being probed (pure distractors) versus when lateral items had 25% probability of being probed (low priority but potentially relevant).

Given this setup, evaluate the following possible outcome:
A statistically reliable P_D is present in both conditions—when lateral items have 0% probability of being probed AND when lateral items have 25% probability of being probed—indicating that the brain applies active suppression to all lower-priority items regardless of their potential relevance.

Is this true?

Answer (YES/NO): NO